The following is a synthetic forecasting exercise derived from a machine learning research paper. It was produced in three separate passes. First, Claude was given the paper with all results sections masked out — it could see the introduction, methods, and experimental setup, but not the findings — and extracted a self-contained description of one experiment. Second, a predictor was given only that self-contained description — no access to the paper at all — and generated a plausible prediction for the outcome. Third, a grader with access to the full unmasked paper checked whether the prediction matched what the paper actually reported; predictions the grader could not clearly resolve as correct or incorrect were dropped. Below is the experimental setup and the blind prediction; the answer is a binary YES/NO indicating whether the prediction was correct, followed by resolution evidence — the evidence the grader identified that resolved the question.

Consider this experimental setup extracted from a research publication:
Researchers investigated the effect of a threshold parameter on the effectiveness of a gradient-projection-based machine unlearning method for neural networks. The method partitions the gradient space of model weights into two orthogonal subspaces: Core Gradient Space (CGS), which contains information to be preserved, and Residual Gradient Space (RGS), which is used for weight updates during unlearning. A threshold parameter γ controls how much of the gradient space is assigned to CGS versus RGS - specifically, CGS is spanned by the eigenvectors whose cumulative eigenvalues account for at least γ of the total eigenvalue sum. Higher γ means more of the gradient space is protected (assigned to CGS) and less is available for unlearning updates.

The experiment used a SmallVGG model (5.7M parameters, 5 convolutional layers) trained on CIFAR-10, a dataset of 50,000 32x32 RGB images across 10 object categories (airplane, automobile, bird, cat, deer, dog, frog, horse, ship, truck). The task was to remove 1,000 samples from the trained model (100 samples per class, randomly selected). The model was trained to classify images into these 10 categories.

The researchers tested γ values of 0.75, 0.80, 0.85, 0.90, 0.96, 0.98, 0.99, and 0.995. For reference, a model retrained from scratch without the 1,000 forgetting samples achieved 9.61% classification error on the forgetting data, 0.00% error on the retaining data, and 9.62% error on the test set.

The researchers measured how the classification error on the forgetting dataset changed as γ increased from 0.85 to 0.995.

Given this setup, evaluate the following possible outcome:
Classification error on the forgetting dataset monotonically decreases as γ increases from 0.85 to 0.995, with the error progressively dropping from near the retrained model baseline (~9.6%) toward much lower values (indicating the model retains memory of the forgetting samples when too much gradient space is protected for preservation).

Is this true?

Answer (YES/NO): NO